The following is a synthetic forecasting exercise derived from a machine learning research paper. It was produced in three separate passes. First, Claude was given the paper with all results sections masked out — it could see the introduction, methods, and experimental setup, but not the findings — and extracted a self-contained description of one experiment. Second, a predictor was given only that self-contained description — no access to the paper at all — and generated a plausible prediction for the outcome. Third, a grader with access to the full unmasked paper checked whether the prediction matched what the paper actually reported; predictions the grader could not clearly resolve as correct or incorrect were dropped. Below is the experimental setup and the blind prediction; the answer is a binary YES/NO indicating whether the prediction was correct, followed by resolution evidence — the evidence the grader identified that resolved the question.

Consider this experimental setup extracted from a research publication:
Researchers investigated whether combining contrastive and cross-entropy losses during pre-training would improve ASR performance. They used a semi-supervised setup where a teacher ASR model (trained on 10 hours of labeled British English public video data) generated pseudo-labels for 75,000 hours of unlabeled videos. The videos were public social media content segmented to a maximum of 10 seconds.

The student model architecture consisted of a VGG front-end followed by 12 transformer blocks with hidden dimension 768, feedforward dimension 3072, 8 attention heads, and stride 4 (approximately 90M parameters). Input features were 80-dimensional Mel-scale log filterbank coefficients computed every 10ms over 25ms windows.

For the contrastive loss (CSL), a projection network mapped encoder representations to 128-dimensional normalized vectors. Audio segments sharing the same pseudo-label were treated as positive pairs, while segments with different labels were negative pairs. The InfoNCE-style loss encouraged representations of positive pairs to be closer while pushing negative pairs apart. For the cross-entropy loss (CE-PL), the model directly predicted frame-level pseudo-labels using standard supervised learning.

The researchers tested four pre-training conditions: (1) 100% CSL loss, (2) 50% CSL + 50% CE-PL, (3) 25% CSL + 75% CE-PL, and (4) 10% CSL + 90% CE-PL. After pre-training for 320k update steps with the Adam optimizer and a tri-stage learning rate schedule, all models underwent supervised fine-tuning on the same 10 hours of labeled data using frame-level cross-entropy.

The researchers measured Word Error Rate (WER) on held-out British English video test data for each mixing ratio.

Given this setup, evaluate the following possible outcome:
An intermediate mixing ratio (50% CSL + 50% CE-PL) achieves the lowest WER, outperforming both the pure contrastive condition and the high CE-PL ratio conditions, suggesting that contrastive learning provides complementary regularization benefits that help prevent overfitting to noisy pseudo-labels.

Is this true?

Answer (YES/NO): NO